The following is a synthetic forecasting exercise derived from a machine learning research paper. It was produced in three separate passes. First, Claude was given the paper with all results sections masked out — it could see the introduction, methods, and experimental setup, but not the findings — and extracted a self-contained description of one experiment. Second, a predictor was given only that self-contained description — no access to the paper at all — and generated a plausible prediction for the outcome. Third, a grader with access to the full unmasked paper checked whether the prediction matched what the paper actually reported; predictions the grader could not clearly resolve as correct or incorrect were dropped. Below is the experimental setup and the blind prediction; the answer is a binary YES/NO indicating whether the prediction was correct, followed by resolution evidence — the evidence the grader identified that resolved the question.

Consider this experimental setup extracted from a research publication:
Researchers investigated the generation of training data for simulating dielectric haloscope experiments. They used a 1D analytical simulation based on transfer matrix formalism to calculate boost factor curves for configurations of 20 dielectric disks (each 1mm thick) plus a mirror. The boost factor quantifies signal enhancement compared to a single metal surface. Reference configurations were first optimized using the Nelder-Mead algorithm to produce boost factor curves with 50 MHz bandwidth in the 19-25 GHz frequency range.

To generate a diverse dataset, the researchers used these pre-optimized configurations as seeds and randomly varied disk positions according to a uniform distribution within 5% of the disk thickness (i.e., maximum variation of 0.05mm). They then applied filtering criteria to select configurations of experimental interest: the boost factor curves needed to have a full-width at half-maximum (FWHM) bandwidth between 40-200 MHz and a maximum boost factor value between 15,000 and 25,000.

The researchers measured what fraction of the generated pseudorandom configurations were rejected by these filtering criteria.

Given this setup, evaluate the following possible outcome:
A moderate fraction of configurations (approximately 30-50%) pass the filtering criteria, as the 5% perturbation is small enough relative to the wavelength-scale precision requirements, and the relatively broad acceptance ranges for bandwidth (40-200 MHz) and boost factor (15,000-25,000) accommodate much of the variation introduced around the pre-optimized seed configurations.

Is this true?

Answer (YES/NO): NO